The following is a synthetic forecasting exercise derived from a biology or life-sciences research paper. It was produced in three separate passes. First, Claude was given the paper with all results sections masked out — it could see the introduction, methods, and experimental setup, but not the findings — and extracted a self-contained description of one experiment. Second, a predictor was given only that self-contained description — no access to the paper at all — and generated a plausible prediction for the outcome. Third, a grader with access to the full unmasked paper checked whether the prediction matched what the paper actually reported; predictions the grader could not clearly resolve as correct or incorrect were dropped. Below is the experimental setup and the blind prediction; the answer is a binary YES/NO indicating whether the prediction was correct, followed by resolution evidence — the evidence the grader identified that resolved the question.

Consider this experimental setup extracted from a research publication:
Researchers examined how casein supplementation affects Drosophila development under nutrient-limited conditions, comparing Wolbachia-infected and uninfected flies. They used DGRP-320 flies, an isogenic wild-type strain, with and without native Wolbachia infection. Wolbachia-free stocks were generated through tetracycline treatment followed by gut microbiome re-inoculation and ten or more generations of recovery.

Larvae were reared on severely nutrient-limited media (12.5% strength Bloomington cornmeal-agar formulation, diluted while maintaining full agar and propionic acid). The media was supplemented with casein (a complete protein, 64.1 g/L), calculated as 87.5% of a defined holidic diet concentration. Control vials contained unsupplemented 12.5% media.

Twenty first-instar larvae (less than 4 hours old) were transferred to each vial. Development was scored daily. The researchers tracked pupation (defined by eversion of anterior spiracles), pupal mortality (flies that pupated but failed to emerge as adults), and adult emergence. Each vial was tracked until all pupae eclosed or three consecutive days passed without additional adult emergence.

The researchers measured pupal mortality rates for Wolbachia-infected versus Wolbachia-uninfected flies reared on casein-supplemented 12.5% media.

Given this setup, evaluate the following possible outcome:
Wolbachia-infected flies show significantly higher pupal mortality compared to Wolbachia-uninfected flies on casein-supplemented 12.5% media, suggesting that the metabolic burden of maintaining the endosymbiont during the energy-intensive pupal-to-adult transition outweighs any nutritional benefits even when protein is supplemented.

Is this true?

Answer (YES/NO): NO